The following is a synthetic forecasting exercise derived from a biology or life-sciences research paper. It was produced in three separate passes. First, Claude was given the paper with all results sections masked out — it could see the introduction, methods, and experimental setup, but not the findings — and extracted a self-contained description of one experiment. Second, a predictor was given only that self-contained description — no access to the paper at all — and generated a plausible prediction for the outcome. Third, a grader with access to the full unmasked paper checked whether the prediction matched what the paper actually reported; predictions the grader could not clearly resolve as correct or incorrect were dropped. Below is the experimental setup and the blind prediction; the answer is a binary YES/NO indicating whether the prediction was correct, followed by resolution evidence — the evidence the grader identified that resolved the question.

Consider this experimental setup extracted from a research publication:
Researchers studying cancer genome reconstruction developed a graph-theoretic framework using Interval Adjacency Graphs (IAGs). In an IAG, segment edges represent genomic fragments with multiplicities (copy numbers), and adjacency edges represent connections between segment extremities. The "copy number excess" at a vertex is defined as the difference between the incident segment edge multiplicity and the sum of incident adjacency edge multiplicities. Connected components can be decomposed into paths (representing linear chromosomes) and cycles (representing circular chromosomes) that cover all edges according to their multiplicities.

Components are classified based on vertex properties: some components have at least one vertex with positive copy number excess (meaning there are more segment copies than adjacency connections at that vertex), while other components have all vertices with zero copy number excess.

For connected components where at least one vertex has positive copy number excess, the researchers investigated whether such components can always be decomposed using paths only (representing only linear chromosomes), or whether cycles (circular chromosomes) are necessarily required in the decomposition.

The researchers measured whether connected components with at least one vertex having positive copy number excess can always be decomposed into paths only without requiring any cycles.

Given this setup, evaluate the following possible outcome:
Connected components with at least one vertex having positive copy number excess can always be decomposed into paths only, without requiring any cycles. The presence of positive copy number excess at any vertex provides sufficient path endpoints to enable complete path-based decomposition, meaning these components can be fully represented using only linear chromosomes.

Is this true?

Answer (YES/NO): YES